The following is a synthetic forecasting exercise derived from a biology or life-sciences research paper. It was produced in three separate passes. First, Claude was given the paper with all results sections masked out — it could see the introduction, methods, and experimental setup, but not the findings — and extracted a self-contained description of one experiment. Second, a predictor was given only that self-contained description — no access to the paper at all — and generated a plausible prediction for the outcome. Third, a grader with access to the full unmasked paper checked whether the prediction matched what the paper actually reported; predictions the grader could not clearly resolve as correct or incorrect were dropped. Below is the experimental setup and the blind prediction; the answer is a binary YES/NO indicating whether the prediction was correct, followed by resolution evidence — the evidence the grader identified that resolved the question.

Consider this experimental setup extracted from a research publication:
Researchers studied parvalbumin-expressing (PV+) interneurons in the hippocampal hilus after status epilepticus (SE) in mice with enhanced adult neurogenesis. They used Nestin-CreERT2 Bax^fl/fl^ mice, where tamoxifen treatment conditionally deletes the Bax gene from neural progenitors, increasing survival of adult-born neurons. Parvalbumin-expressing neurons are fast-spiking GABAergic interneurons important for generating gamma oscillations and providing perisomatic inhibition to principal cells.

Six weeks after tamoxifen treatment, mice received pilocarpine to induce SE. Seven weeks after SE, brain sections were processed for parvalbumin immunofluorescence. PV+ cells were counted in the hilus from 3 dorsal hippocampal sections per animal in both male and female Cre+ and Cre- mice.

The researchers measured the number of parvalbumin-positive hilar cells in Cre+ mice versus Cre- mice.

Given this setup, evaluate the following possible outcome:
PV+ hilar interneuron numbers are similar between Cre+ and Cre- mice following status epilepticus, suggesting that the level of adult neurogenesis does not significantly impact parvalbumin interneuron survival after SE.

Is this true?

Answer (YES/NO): YES